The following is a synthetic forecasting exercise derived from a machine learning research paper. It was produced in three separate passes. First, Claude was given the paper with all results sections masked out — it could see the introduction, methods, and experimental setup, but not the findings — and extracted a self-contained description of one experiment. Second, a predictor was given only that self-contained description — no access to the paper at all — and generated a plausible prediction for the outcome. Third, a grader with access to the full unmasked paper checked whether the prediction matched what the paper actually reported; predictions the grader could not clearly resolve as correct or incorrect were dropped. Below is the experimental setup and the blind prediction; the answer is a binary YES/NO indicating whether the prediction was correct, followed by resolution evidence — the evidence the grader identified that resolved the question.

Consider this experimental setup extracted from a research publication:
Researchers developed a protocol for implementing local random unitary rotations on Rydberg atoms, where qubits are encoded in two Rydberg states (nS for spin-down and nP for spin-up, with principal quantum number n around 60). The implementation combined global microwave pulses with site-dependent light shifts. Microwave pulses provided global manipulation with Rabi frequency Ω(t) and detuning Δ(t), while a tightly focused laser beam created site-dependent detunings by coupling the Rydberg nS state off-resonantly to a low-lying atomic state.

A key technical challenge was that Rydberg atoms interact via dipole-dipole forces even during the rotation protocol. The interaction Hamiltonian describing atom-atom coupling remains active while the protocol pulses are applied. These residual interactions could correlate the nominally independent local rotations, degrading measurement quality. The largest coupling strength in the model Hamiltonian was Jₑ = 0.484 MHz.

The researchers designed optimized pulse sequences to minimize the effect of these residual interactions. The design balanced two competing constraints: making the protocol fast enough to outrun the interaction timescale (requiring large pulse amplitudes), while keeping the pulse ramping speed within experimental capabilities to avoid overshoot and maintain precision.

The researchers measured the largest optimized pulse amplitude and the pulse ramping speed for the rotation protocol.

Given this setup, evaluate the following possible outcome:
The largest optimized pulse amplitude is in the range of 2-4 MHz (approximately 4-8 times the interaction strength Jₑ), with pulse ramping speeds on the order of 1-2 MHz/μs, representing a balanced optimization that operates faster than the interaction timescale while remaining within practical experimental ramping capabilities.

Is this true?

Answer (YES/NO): NO